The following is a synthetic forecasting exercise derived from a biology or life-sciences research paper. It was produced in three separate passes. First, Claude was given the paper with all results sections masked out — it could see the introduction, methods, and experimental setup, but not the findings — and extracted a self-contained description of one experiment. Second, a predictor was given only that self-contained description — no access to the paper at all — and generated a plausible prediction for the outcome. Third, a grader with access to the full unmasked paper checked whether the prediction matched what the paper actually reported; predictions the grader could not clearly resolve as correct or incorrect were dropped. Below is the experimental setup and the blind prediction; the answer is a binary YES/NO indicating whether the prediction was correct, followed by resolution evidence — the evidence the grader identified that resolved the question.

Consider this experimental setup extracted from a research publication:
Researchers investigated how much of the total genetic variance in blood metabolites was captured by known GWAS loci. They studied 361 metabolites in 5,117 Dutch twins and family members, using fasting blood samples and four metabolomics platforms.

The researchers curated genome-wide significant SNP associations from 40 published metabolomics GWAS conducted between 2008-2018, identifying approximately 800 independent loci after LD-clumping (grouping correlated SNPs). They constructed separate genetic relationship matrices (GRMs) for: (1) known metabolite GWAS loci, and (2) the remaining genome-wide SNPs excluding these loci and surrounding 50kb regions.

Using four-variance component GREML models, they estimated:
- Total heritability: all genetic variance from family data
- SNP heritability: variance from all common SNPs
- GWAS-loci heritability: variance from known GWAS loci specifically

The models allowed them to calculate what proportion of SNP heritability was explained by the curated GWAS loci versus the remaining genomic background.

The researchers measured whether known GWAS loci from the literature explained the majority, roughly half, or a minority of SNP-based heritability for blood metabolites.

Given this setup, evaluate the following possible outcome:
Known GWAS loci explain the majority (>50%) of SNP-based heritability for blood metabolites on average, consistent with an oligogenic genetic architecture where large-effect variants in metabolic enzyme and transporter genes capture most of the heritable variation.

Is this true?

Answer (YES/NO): YES